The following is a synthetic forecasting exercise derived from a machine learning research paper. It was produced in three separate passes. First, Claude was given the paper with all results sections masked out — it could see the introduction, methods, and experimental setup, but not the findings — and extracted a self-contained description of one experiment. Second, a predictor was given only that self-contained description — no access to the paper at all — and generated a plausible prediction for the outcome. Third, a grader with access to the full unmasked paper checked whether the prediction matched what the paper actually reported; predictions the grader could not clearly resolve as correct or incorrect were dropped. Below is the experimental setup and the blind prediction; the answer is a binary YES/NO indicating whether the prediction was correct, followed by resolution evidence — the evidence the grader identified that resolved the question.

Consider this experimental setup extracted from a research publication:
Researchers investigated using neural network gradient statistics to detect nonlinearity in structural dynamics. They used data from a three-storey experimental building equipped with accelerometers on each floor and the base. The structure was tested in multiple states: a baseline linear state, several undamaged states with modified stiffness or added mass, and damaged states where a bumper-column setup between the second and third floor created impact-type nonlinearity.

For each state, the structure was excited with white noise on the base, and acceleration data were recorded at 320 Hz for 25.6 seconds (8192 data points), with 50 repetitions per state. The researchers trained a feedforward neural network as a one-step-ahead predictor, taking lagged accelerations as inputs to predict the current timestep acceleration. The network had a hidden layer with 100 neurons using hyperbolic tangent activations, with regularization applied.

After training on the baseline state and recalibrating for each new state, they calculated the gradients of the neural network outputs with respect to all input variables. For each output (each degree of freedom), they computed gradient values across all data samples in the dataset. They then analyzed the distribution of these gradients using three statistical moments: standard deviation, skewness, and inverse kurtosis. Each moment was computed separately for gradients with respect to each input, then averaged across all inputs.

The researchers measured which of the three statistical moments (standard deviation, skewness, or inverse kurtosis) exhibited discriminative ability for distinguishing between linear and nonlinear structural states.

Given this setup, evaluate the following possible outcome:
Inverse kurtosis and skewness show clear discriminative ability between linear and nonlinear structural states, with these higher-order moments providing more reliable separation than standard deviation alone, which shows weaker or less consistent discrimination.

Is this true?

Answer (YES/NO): NO